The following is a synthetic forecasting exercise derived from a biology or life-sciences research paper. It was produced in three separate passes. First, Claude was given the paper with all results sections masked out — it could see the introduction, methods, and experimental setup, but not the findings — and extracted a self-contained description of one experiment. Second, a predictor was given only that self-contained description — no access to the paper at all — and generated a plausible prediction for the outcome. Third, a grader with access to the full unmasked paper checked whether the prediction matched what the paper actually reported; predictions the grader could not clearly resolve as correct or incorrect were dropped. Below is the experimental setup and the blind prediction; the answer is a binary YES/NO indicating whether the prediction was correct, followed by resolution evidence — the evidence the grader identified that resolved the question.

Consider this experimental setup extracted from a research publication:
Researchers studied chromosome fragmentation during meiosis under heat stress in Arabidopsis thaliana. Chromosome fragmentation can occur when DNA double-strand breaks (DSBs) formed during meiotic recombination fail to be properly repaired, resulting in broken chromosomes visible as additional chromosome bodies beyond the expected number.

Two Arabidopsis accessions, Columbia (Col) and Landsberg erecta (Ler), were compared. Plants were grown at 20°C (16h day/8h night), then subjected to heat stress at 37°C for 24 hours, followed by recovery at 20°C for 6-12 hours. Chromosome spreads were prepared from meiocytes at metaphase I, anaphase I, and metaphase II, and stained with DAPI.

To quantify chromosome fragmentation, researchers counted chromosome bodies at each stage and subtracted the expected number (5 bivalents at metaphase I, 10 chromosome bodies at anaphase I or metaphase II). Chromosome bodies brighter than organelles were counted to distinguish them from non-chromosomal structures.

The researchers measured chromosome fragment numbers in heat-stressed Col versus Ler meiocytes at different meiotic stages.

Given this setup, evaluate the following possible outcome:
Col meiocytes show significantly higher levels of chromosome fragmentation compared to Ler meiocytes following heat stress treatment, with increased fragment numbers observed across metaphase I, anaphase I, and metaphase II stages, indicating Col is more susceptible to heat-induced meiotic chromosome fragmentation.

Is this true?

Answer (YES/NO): NO